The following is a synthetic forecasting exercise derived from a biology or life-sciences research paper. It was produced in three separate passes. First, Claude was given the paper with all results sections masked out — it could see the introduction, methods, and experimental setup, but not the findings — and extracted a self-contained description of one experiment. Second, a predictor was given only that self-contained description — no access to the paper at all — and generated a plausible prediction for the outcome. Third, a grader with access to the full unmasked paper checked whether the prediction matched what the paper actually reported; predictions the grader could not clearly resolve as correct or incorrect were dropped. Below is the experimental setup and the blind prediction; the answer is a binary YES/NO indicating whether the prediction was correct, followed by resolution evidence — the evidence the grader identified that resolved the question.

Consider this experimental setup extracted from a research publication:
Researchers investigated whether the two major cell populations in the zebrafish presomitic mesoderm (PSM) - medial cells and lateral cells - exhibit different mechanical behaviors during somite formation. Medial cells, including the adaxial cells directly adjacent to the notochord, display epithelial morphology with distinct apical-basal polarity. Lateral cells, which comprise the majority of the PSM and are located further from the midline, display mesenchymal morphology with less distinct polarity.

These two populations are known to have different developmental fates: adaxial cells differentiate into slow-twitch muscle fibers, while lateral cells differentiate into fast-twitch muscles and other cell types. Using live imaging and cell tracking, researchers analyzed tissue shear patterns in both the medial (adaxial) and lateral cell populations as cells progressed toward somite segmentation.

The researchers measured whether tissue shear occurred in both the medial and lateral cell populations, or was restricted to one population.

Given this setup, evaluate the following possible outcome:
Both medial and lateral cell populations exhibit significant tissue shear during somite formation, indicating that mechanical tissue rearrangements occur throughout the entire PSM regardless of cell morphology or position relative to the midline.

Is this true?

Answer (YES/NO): NO